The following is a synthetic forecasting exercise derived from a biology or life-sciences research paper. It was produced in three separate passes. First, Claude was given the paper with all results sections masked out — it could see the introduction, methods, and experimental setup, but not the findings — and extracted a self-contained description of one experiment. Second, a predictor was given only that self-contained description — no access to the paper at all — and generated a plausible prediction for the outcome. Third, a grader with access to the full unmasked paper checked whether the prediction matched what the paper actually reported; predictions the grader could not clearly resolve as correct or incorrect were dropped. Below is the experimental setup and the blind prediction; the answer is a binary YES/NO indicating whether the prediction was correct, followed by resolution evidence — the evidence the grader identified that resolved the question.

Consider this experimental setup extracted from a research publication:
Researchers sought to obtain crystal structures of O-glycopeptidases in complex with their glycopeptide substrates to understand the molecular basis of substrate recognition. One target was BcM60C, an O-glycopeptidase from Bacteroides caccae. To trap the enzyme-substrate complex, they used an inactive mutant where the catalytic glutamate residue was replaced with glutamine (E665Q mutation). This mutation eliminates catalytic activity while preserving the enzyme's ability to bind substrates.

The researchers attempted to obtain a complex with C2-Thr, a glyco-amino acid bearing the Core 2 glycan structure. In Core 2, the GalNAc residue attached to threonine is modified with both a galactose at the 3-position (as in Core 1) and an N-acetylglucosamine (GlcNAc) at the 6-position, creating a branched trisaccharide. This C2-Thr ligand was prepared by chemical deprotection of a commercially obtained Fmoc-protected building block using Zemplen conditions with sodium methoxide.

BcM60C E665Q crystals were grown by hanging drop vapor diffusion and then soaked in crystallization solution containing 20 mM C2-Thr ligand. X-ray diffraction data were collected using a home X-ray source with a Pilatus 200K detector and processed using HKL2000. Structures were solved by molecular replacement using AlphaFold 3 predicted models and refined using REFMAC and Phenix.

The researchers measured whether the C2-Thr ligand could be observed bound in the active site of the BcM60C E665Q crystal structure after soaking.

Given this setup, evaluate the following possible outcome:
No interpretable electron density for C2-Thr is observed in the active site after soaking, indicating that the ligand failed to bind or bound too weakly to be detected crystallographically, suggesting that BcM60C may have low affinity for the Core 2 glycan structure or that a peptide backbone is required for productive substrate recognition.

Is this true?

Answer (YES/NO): NO